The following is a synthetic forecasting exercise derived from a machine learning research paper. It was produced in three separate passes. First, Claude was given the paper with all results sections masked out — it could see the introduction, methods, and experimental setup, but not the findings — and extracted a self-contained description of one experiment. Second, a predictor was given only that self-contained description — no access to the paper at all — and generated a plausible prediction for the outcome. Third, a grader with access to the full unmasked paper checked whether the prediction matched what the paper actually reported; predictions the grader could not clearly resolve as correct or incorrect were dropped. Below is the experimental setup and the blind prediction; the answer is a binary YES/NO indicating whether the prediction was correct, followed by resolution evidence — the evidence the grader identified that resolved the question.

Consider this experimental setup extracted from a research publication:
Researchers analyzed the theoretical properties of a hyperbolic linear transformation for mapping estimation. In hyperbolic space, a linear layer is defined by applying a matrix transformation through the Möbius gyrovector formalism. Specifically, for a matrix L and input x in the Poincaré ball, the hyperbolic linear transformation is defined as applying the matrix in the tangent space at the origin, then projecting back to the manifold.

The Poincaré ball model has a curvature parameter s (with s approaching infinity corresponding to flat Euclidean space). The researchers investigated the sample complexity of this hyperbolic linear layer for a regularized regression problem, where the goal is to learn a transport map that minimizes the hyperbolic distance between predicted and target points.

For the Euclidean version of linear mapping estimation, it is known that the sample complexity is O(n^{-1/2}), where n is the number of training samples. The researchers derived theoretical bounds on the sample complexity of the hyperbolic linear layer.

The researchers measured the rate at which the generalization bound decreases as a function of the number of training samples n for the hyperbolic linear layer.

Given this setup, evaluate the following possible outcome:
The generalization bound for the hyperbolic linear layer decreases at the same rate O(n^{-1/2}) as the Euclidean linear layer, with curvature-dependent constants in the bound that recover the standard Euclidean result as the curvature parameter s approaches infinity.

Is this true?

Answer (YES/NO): NO